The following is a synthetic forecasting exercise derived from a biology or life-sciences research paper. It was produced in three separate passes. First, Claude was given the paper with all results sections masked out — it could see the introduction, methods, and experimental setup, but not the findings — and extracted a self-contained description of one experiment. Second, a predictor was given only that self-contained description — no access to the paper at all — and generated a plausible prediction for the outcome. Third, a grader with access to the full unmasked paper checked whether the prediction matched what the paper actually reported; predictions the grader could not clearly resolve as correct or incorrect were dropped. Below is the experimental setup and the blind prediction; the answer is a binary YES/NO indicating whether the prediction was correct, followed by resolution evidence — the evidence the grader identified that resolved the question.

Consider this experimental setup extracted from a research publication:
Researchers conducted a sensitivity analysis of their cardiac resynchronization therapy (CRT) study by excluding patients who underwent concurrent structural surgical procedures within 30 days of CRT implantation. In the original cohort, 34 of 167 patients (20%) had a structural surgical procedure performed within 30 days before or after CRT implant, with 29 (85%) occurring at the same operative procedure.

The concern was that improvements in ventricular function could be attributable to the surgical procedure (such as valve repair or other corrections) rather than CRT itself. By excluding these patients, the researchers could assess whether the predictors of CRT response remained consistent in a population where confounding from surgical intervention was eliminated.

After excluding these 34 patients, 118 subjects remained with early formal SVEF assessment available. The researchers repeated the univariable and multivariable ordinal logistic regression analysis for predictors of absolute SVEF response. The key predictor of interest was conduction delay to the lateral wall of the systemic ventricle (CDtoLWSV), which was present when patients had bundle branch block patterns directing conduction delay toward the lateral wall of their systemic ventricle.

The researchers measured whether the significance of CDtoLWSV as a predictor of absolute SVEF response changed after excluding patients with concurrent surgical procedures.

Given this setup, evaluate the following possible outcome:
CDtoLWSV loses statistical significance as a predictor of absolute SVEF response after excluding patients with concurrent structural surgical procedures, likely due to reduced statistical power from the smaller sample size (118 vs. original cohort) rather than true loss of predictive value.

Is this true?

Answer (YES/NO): NO